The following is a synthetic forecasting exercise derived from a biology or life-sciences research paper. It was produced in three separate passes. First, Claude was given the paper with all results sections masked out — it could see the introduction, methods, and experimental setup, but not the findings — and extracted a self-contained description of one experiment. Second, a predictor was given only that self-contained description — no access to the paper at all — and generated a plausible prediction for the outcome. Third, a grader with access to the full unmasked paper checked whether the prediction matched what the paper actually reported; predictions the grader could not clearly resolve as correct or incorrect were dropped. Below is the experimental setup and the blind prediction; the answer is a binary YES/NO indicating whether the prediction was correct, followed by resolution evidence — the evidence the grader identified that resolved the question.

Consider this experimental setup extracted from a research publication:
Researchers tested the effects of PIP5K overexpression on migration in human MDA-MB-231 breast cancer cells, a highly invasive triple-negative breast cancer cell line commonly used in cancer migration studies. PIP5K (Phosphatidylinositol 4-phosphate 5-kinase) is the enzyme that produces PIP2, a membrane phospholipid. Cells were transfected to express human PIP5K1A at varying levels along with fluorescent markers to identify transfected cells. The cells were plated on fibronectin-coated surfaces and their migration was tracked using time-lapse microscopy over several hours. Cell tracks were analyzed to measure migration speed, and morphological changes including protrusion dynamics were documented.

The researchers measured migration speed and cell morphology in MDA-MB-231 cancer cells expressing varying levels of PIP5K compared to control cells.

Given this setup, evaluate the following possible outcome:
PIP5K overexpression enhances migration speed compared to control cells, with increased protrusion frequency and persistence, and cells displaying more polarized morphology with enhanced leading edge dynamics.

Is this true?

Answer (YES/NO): NO